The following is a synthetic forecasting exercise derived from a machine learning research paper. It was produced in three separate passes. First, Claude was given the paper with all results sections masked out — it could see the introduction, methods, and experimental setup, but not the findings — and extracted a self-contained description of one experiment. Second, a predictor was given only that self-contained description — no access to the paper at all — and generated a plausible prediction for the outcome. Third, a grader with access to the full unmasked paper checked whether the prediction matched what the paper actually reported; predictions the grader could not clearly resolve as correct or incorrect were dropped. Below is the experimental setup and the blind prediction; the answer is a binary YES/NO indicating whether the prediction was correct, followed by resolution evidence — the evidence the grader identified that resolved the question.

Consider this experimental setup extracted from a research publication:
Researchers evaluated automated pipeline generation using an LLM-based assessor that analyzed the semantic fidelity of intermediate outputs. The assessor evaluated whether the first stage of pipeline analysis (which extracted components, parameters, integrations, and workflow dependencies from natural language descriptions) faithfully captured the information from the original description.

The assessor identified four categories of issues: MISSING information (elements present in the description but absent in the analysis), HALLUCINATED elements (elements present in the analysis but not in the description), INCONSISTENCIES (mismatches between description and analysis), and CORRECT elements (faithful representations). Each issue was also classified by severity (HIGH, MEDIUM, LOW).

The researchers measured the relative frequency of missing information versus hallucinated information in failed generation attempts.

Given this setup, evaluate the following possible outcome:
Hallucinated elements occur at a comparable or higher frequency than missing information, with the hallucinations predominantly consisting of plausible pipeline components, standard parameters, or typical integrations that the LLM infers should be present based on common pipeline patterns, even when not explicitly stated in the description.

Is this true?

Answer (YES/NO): NO